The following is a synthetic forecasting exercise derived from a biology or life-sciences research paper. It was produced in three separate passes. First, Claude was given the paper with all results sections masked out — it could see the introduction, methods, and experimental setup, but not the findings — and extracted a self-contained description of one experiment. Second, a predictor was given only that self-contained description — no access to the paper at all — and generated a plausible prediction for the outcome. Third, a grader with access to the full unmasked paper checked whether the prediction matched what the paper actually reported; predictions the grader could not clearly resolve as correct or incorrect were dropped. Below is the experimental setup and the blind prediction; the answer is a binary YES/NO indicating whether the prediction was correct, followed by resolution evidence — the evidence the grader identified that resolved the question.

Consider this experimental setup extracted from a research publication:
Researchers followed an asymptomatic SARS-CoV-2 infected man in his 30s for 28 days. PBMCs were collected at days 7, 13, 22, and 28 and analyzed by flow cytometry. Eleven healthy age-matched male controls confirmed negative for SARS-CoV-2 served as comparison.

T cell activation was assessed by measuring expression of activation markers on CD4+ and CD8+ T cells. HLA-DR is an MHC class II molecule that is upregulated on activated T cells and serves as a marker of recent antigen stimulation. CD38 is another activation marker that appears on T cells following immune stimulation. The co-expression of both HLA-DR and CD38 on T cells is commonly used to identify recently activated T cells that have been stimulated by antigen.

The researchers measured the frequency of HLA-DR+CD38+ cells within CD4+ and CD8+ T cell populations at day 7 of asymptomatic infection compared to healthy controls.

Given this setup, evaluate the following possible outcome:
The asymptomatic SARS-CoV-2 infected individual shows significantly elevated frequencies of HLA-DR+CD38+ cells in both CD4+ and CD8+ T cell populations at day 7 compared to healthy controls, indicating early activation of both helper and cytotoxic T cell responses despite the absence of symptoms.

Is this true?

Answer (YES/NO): NO